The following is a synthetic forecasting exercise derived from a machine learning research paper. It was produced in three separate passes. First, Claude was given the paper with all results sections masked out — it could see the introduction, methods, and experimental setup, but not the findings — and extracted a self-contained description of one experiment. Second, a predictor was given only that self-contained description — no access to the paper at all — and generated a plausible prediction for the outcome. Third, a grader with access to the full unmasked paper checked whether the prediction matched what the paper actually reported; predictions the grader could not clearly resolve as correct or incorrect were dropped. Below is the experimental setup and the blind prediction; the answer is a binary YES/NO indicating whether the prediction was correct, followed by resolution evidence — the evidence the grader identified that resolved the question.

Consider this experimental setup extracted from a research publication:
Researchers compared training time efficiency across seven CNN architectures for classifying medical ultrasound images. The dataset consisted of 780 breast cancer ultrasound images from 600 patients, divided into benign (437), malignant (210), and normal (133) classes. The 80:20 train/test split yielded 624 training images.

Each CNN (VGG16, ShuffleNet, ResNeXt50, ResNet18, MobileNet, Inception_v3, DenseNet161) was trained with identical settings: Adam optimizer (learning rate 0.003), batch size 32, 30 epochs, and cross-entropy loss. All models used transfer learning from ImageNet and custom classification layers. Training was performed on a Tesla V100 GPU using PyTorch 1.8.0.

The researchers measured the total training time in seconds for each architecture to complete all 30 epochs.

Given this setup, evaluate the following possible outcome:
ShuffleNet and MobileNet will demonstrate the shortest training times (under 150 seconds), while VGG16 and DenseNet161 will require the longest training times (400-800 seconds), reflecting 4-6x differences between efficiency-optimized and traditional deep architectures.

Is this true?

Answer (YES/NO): NO